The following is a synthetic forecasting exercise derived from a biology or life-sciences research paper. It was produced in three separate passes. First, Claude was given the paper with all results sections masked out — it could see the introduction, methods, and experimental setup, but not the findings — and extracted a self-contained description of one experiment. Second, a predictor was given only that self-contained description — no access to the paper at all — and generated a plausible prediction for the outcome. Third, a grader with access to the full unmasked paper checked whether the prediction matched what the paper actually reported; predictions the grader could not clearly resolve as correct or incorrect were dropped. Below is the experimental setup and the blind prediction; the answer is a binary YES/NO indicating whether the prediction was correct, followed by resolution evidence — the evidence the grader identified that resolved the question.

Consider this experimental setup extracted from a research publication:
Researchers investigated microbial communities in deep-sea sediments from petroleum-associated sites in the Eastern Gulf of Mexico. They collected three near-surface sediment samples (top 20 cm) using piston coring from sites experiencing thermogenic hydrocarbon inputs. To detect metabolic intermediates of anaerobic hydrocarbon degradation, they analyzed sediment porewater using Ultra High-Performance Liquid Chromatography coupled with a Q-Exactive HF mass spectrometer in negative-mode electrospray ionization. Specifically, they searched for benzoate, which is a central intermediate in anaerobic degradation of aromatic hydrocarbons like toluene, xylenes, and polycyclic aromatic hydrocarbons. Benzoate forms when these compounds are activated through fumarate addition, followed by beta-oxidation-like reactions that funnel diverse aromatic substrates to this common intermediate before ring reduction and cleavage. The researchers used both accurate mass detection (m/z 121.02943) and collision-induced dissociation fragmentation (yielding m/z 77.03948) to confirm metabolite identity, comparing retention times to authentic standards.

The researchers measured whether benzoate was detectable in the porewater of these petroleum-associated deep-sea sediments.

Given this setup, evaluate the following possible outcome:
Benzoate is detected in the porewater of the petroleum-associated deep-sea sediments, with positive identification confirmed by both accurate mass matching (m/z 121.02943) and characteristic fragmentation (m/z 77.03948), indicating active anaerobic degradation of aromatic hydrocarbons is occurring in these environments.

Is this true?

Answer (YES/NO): YES